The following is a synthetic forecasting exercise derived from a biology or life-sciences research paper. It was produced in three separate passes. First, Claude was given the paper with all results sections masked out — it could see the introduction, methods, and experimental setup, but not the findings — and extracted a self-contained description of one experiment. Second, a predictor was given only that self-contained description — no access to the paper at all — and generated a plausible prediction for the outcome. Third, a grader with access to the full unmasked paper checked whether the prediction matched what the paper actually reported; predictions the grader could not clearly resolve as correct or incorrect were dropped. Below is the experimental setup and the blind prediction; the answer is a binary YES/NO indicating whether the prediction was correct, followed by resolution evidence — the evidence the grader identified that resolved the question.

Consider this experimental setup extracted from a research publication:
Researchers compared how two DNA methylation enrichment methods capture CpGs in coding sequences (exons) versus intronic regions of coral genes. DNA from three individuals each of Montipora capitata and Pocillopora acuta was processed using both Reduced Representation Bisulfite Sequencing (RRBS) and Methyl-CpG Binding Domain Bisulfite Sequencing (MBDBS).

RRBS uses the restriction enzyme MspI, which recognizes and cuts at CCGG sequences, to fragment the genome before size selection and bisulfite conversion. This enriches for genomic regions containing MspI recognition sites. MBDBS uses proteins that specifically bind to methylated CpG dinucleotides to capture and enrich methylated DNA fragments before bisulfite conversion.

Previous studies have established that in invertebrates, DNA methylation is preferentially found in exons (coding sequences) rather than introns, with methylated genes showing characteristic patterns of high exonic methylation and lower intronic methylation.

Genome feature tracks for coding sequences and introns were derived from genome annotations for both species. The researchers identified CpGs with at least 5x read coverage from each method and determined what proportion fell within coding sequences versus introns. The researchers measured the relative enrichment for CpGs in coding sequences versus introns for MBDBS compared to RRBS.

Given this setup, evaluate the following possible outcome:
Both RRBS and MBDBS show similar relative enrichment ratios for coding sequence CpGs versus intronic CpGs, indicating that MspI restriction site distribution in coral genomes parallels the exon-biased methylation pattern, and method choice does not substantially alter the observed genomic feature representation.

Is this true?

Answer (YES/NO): NO